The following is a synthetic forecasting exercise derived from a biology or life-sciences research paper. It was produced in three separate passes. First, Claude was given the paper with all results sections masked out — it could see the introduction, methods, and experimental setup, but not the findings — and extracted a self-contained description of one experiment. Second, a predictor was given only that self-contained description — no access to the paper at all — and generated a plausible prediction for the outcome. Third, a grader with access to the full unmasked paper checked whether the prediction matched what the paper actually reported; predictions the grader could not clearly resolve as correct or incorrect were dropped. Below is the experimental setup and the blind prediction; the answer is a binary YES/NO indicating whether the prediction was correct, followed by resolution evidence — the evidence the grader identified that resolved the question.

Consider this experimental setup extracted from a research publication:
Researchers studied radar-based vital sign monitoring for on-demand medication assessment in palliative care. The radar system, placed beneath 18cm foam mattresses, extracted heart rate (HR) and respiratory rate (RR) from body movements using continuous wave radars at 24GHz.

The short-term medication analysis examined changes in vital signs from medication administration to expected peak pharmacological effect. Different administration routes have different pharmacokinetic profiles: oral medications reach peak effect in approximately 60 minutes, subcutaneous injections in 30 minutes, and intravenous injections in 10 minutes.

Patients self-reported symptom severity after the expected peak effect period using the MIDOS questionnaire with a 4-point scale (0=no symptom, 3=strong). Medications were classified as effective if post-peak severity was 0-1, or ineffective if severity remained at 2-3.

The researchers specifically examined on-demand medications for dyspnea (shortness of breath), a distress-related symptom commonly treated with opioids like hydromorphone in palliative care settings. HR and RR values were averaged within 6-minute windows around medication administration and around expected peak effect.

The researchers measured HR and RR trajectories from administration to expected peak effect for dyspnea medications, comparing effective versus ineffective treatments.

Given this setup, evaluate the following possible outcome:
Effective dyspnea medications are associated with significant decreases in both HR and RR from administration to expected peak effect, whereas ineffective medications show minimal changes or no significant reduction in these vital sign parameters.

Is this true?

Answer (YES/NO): NO